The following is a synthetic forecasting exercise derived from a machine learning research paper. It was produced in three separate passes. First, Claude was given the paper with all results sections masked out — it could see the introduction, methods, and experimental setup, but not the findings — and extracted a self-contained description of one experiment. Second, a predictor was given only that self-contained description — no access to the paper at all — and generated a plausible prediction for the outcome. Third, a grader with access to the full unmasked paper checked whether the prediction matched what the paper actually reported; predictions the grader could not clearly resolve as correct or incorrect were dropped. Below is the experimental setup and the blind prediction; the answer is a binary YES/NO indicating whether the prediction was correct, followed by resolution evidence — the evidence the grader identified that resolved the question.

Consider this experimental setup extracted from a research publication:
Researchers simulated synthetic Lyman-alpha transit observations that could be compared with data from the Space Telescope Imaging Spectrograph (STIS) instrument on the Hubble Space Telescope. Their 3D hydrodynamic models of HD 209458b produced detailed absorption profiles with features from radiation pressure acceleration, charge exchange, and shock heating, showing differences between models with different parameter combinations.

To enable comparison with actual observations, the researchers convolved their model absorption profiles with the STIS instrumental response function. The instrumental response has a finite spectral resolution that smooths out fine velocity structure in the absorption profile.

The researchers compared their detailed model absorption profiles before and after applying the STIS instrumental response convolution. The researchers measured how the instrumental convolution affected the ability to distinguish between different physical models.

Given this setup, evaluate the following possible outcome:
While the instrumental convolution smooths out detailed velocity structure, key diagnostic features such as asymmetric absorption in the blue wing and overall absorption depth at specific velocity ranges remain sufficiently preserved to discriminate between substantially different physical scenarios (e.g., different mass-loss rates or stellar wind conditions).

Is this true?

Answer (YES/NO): NO